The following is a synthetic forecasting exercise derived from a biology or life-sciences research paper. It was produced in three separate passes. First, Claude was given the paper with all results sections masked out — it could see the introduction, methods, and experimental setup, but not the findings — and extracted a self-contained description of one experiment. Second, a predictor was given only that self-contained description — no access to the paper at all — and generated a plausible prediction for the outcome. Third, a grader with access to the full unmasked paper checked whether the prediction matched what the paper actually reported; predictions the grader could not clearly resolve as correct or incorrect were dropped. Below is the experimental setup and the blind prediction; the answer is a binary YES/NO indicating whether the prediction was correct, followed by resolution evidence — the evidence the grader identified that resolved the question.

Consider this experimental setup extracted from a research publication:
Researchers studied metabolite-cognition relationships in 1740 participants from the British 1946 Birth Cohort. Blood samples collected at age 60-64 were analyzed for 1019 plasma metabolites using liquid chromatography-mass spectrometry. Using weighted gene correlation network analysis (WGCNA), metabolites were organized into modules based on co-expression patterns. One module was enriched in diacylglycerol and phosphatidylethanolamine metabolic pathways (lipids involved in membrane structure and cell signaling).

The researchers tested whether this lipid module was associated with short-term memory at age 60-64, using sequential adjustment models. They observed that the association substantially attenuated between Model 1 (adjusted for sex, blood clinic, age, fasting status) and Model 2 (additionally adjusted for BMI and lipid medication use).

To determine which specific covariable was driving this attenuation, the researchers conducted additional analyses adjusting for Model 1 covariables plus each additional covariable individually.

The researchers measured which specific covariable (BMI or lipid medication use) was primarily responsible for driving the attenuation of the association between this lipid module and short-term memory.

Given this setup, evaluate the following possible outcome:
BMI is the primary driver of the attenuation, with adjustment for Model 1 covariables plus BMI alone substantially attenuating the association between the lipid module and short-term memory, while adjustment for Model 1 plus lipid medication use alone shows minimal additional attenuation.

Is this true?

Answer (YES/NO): YES